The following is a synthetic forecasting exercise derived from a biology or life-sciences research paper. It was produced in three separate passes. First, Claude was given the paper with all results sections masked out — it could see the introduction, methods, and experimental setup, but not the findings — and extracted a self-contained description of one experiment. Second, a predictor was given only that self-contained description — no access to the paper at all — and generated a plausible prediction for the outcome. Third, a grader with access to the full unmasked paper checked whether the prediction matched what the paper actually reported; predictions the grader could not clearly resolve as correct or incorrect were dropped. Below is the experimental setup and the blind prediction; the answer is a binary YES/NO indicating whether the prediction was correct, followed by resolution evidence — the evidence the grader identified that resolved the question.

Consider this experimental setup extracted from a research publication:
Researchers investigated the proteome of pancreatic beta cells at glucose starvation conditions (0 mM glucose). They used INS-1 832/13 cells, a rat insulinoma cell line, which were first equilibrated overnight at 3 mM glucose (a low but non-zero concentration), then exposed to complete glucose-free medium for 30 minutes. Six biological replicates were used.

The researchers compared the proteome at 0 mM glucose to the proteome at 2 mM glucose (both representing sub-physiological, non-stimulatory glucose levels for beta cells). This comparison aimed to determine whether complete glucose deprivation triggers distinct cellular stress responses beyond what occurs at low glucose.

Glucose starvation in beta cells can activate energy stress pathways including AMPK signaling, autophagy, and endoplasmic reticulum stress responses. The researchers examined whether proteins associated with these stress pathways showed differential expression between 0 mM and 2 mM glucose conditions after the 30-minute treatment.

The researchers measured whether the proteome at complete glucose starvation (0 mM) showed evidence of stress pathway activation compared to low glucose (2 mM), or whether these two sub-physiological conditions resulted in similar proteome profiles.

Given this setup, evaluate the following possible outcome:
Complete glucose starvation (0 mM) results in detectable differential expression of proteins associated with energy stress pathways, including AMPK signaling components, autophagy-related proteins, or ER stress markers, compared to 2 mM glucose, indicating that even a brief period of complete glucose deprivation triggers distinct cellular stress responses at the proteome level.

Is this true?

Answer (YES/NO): NO